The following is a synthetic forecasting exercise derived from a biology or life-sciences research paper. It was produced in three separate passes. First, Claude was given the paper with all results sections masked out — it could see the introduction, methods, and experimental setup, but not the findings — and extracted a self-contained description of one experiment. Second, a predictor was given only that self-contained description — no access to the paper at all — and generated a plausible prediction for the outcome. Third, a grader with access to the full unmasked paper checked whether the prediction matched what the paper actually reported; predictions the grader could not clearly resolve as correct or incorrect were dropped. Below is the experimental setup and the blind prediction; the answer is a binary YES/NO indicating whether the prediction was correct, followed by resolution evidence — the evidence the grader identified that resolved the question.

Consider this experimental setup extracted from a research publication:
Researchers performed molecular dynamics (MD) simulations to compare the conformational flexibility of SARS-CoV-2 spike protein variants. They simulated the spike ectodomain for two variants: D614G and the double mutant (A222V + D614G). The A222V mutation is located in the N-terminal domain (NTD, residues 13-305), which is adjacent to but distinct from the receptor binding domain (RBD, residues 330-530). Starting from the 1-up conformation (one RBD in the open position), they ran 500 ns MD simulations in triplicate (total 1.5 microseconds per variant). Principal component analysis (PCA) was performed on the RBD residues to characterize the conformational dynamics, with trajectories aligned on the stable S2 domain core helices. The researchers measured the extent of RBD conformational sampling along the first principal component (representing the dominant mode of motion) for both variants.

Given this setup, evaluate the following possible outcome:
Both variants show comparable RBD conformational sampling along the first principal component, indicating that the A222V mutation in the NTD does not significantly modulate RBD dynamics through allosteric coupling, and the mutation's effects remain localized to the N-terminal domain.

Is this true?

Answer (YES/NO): NO